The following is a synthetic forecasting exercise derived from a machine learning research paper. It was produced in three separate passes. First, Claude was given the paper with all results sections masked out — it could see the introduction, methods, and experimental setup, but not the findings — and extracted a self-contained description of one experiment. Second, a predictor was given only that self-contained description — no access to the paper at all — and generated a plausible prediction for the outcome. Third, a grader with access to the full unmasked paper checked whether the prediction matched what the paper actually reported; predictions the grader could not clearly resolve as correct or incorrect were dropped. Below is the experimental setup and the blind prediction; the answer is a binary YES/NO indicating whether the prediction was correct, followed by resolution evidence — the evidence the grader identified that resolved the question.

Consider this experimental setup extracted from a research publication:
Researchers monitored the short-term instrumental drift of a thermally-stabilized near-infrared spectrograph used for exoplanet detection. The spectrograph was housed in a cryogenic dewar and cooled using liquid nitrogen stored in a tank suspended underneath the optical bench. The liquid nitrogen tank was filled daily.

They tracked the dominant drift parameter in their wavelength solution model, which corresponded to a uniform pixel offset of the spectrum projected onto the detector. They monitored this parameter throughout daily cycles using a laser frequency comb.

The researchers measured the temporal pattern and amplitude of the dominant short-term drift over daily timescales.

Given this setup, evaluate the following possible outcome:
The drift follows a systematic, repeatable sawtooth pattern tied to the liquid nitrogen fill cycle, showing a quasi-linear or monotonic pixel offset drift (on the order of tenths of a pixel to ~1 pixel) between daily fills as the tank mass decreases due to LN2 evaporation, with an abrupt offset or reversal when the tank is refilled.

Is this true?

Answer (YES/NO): NO